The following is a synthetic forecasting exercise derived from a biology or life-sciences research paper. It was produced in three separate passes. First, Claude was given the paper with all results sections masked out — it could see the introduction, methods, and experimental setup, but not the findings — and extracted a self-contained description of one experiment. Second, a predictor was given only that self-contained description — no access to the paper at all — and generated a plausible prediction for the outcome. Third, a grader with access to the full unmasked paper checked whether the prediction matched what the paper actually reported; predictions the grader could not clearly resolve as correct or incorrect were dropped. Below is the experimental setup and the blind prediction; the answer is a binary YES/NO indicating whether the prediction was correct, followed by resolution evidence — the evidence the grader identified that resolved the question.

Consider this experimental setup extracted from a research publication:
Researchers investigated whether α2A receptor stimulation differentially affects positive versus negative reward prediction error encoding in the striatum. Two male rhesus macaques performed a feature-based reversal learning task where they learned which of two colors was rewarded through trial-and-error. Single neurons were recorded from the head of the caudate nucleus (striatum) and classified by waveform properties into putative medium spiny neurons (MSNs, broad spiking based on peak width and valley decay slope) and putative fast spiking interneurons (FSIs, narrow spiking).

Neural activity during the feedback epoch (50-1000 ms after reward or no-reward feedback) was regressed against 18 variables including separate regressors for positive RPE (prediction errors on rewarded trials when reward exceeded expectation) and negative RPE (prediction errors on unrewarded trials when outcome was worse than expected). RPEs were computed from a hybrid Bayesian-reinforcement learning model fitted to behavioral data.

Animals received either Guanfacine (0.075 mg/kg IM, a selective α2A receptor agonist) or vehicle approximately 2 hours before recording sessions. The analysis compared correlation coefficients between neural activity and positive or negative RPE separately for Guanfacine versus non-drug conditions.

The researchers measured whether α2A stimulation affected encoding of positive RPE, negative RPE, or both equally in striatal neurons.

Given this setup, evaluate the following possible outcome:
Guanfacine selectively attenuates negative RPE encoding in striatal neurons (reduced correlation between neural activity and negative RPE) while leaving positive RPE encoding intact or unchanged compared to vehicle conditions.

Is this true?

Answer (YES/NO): NO